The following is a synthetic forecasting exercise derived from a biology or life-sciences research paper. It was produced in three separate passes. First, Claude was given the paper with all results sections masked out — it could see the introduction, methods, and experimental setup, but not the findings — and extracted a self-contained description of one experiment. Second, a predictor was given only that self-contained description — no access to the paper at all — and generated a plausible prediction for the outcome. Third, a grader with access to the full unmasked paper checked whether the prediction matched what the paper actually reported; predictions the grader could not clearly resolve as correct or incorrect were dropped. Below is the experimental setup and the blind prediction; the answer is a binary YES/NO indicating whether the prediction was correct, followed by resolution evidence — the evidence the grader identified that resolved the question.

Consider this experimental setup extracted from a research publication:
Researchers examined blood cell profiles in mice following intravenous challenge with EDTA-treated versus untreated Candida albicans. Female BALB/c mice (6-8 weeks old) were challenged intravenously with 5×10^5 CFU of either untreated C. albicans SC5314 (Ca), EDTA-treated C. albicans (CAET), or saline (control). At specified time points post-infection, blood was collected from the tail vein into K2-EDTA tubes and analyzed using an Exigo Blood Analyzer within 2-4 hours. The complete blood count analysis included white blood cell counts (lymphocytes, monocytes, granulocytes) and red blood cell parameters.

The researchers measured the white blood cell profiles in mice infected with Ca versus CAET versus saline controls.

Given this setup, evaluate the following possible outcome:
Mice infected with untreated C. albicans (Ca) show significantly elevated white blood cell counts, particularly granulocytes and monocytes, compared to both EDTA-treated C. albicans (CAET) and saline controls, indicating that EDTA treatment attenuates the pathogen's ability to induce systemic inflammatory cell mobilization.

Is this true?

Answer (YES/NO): YES